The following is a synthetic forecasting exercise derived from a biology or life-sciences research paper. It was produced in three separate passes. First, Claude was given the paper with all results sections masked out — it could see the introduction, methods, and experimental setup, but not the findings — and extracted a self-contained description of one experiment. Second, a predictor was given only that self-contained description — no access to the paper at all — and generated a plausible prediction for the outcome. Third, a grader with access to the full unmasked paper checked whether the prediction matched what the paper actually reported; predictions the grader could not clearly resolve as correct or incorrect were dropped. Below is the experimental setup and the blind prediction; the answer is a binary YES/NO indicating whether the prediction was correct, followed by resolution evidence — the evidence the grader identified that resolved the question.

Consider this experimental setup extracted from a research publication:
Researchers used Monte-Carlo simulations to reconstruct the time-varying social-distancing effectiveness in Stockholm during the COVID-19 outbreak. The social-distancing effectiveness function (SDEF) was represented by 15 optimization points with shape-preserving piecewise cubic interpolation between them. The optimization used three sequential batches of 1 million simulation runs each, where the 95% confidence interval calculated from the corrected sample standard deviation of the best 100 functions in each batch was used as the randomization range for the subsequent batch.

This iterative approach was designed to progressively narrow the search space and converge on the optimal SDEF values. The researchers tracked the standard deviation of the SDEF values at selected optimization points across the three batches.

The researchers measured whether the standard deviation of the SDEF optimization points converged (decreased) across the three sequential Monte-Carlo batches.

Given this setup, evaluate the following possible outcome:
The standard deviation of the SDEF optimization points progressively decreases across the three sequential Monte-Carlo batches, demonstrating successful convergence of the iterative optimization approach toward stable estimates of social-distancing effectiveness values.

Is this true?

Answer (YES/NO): YES